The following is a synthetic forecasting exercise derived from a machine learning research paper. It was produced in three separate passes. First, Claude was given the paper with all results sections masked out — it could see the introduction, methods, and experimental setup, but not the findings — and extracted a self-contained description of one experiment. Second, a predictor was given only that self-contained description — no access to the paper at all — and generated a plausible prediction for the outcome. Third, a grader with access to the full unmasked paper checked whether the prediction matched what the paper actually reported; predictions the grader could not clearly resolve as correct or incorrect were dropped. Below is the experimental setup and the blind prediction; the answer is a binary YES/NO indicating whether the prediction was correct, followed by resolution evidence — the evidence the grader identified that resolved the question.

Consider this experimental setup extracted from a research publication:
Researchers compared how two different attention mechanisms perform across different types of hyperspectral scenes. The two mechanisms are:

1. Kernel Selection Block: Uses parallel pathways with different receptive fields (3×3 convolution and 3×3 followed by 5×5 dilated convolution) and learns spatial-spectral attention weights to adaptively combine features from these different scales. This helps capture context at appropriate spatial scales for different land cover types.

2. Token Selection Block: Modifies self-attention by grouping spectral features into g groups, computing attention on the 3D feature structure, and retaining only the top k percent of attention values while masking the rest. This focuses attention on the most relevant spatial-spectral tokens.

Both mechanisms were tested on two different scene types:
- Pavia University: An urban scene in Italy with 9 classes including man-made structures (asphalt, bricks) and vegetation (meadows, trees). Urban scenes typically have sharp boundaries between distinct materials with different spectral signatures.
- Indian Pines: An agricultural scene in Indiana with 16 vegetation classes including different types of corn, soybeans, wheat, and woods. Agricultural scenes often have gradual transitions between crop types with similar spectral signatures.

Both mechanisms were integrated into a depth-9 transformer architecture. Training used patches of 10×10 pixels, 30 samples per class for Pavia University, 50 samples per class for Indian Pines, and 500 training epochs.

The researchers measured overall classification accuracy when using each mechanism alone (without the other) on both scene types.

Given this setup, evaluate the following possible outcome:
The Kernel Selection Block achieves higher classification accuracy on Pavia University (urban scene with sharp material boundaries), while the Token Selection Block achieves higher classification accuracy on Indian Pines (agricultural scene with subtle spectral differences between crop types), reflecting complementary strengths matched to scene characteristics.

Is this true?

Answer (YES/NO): NO